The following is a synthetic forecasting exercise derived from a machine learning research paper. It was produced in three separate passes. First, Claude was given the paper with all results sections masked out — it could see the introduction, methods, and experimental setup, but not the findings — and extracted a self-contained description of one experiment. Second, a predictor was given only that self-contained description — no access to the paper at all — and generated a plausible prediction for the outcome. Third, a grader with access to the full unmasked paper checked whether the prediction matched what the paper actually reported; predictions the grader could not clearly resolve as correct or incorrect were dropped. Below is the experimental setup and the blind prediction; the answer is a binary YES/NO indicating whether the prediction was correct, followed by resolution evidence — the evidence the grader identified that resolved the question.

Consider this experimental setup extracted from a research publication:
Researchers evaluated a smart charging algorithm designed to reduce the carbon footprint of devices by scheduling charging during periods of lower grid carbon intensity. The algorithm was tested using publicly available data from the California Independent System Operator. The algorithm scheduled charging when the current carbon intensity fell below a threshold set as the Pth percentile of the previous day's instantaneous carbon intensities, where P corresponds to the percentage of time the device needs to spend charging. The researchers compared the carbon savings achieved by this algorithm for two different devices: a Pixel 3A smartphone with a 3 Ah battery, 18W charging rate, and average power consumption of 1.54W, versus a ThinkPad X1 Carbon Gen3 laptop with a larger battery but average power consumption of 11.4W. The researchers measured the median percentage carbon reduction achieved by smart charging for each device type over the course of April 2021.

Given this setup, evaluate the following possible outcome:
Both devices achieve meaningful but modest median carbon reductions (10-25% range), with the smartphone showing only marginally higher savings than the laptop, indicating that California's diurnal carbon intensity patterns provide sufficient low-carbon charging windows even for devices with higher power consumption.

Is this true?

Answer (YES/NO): NO